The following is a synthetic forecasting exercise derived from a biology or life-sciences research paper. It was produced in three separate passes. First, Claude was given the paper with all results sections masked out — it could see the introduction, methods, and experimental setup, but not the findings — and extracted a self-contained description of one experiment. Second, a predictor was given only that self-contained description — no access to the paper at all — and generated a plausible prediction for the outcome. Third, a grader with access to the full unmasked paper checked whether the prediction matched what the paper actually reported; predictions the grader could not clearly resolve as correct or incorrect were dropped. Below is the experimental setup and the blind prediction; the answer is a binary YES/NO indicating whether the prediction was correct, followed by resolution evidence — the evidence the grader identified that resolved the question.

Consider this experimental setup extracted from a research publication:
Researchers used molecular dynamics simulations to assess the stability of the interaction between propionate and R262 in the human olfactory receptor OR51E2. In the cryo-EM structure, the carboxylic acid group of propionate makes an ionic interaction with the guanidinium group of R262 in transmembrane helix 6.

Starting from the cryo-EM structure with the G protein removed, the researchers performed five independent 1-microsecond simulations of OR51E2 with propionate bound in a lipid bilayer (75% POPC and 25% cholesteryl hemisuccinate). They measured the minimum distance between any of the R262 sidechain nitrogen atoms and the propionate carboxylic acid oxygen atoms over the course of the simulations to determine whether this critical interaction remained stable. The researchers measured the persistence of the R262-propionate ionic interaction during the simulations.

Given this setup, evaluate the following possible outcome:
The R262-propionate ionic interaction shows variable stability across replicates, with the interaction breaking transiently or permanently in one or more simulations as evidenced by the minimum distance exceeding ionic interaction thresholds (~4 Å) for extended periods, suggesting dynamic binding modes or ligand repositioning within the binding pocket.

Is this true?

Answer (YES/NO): NO